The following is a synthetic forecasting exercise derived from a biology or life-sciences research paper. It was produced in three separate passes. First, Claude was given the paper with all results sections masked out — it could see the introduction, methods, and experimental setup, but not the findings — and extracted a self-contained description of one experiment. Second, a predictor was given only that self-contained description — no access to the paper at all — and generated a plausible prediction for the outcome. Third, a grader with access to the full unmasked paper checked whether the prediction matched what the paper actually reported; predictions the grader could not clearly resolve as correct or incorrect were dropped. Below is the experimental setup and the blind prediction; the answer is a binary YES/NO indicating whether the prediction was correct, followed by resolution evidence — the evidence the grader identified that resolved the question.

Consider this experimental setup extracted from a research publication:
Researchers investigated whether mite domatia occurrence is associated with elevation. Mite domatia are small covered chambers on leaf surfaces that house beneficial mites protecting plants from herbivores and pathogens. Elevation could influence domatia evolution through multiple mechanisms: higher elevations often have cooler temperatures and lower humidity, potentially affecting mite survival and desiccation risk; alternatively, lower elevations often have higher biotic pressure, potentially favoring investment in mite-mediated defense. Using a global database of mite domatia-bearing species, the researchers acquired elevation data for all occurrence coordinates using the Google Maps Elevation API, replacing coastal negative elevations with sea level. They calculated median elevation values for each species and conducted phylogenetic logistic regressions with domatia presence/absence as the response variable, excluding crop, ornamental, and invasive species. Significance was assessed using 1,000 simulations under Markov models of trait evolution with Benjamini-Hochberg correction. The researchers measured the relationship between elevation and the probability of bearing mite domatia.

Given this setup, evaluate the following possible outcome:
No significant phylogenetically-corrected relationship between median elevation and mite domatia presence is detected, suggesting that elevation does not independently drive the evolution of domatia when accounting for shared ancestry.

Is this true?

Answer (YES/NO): NO